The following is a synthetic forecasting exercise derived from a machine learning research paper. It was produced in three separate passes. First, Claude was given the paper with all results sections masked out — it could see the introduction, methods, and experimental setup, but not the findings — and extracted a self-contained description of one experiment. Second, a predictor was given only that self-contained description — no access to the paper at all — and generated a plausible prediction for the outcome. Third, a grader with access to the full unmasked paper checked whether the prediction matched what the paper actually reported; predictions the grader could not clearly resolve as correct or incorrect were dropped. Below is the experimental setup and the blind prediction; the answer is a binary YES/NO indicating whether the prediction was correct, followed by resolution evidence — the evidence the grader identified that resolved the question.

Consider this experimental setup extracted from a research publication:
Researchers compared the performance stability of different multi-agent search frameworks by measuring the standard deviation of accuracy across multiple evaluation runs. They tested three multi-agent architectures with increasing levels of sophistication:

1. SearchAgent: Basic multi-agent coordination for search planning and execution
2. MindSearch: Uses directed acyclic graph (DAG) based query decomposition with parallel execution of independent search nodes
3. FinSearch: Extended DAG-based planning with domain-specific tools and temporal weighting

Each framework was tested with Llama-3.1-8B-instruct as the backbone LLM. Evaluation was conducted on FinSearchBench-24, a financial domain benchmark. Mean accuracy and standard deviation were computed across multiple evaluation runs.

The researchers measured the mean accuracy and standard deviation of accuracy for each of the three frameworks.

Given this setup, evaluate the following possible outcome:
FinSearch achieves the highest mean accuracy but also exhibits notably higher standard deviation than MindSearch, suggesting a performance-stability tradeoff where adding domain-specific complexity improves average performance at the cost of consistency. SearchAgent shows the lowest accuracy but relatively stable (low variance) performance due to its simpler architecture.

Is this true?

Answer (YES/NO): NO